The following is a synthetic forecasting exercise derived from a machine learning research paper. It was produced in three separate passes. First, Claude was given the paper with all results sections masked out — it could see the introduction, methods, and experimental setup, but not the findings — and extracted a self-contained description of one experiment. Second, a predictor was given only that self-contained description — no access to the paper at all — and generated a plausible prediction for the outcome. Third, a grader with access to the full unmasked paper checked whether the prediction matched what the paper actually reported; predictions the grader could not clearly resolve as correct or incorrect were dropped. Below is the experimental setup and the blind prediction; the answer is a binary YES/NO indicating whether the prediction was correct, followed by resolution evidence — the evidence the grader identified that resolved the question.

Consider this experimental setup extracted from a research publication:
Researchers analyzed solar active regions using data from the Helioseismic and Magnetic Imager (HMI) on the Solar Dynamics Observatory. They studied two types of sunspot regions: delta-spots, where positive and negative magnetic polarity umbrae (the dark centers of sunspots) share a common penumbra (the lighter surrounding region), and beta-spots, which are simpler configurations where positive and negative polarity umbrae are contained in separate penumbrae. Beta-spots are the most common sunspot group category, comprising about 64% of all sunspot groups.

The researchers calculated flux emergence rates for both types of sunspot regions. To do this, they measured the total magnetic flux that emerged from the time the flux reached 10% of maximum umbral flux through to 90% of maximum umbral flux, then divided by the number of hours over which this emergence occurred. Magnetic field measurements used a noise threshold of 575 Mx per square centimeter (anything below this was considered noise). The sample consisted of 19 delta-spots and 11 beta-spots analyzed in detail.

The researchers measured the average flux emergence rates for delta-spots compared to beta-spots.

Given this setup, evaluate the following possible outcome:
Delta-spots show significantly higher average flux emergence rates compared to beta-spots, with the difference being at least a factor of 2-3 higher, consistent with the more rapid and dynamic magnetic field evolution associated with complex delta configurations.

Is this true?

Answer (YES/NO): NO